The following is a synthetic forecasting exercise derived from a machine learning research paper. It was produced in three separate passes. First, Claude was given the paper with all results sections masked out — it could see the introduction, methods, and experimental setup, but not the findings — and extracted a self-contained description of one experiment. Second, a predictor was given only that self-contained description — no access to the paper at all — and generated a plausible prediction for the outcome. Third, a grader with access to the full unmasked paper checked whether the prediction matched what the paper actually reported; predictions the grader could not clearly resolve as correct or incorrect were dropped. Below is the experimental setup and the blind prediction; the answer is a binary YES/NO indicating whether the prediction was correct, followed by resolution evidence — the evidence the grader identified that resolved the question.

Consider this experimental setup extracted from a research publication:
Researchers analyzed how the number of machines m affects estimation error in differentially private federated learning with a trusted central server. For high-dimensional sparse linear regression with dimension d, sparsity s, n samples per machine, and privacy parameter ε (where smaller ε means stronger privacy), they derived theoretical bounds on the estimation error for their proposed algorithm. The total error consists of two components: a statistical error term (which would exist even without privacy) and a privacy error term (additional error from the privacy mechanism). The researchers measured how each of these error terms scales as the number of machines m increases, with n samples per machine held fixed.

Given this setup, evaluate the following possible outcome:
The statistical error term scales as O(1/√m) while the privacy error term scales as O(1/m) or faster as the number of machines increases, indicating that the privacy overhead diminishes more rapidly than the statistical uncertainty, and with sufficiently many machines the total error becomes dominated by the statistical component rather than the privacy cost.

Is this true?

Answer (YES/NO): YES